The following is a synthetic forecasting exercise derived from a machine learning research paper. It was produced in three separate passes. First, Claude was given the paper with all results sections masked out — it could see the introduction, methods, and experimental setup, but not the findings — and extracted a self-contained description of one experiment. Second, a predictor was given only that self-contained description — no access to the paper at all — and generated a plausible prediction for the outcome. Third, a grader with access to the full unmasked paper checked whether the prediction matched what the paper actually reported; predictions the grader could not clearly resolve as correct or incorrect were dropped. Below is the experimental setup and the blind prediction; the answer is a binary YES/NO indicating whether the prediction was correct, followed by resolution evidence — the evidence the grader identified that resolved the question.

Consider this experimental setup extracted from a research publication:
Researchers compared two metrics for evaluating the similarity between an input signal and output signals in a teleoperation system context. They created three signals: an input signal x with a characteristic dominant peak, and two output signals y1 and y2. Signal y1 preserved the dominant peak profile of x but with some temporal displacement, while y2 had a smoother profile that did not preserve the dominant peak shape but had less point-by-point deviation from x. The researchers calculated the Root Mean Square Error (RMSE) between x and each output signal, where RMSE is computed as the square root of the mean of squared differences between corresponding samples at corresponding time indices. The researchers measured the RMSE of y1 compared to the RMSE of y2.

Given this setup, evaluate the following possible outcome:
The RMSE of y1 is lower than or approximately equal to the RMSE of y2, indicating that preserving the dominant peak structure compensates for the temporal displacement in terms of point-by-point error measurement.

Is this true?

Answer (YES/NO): NO